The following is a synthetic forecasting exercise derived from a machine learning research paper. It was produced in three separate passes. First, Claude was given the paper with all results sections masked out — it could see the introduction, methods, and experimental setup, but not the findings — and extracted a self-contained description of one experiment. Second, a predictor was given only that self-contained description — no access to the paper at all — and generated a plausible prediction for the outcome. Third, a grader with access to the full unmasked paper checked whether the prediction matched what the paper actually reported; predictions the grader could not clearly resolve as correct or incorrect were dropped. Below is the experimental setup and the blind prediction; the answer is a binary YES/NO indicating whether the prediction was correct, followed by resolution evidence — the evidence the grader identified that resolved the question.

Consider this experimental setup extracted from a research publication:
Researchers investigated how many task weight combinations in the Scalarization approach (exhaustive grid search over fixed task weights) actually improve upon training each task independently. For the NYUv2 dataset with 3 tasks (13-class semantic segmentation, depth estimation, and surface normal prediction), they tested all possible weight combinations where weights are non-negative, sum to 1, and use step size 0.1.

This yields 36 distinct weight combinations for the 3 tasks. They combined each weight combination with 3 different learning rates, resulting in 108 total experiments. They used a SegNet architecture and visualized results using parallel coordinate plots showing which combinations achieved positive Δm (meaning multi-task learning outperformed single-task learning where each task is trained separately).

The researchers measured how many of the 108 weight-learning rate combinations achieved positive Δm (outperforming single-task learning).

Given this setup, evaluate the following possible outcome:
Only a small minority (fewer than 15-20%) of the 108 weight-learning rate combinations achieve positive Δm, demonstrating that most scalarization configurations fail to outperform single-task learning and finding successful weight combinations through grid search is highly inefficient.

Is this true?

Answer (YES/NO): YES